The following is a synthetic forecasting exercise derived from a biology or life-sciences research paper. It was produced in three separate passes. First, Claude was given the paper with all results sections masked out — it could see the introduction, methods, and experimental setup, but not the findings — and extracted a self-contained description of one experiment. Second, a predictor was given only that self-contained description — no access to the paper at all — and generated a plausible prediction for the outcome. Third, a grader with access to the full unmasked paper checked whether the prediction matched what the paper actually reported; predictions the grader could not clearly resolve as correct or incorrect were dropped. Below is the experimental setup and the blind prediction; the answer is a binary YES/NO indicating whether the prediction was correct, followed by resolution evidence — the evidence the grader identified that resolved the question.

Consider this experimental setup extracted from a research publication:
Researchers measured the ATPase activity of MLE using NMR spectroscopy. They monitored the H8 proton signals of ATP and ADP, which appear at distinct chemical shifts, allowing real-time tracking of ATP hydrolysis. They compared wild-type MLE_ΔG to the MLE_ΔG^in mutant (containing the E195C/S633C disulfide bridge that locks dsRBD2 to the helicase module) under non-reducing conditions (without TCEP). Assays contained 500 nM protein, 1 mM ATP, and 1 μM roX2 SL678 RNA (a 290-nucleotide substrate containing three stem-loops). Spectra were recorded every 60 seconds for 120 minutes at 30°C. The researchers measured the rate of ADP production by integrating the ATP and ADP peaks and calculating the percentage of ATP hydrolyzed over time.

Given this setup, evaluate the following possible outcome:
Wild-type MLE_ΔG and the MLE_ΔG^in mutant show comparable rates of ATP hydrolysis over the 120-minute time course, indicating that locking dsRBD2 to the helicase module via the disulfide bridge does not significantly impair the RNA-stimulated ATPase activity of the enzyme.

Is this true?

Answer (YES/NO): YES